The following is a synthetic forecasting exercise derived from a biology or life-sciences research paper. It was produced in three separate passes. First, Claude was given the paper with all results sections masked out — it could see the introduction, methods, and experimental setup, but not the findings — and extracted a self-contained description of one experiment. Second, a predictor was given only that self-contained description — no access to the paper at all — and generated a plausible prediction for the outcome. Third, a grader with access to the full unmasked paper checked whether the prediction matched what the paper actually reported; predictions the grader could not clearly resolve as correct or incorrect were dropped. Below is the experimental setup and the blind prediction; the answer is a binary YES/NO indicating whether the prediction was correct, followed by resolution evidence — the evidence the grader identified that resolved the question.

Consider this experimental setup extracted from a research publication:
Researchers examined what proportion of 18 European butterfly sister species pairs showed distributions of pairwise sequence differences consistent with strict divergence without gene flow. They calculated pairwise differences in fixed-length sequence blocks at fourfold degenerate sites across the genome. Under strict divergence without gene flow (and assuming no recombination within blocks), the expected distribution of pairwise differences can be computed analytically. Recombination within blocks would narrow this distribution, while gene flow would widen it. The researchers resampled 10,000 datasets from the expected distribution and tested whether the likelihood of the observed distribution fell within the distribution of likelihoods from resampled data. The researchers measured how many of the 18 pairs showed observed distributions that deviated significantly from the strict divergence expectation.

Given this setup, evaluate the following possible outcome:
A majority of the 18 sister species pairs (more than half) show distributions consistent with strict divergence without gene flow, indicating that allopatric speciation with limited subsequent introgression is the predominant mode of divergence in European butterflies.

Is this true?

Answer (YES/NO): NO